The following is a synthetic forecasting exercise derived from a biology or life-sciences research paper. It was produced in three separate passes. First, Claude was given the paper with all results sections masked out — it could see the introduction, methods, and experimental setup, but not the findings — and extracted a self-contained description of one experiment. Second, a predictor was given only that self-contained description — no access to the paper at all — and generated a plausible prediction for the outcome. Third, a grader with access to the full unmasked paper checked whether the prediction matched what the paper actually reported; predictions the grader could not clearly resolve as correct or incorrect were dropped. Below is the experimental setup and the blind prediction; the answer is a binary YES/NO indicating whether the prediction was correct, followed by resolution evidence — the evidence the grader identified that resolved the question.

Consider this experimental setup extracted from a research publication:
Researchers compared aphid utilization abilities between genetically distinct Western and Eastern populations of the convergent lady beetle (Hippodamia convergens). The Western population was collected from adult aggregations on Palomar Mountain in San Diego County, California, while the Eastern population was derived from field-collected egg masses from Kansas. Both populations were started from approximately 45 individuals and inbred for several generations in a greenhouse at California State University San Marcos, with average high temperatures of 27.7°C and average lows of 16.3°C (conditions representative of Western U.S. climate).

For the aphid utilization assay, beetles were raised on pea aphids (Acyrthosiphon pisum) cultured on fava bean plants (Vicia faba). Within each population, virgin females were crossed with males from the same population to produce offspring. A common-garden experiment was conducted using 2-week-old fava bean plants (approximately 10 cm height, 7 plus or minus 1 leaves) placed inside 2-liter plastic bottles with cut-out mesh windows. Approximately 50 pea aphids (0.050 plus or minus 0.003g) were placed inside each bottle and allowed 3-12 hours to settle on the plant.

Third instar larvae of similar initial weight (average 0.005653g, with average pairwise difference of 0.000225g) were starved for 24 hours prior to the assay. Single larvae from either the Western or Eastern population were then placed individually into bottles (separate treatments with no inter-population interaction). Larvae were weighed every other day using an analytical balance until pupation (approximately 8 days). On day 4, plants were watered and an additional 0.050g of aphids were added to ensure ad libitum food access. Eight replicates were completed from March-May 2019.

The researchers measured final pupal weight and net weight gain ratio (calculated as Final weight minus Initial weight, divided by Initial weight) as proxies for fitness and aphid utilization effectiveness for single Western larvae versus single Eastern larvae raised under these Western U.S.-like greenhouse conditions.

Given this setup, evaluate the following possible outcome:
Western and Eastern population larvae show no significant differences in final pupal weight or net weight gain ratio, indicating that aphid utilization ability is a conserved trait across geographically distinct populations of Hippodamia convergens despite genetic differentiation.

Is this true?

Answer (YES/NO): YES